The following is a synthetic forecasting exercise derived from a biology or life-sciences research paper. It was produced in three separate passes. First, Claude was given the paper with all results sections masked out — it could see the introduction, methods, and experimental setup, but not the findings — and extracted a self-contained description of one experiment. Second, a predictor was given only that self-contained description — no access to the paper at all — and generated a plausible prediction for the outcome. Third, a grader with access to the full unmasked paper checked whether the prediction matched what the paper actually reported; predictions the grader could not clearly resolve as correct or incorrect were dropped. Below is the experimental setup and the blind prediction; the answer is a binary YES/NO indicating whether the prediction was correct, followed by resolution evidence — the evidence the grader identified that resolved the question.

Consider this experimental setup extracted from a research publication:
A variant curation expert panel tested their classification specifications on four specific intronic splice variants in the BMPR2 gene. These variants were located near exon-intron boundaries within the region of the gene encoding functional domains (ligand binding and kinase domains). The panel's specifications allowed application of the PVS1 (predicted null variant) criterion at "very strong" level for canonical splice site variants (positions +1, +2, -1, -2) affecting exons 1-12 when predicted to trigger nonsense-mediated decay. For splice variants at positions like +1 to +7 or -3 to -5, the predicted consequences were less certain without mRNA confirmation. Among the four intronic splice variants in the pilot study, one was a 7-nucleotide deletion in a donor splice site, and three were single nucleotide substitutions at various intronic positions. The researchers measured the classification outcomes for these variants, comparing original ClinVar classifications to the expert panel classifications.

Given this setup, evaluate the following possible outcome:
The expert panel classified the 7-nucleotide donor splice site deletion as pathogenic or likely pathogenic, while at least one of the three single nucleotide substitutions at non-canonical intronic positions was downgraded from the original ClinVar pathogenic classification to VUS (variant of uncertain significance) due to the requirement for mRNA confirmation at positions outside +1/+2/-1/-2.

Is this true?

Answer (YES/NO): NO